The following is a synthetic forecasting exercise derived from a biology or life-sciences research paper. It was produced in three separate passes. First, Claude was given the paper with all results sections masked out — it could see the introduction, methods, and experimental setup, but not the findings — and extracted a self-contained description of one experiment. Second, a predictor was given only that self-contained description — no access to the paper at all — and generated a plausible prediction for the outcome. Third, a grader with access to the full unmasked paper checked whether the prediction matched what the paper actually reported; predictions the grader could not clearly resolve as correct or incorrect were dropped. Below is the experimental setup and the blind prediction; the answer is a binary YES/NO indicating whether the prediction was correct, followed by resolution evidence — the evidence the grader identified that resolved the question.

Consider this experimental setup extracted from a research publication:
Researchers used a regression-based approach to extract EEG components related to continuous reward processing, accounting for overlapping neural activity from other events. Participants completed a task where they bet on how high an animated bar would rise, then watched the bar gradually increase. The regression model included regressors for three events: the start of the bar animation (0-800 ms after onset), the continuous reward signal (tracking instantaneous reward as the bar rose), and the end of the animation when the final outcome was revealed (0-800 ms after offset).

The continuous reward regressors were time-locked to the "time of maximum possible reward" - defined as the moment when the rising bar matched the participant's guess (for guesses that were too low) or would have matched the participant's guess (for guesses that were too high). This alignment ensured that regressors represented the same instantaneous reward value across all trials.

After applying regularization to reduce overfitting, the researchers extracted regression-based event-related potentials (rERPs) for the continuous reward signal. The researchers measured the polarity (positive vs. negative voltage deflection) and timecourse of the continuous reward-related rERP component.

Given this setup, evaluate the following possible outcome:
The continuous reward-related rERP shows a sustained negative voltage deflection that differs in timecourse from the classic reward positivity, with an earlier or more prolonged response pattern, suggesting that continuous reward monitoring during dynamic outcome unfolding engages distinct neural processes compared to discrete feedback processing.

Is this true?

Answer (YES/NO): YES